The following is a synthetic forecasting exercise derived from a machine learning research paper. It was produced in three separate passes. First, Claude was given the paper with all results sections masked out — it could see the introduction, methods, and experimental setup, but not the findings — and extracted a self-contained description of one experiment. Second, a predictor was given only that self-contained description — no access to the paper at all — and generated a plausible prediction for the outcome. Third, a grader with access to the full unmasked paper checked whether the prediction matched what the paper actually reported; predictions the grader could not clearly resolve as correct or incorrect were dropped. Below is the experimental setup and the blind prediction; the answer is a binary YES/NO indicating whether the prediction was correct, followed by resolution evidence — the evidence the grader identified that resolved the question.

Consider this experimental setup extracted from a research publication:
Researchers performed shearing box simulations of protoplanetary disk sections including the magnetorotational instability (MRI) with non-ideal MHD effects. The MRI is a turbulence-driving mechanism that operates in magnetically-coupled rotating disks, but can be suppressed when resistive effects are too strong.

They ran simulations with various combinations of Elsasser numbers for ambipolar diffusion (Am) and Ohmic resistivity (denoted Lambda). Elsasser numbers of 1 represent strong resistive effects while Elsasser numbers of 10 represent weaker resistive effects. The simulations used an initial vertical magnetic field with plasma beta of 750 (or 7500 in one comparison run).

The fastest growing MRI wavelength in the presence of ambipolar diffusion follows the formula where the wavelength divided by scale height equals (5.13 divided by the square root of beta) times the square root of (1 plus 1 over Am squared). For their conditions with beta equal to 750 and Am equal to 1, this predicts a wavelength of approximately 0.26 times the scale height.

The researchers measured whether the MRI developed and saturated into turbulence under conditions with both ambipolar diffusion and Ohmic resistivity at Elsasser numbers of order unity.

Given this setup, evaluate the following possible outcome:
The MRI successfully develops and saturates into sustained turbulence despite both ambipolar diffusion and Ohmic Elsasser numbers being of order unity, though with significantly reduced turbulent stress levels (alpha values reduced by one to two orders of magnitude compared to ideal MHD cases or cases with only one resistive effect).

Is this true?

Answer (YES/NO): YES